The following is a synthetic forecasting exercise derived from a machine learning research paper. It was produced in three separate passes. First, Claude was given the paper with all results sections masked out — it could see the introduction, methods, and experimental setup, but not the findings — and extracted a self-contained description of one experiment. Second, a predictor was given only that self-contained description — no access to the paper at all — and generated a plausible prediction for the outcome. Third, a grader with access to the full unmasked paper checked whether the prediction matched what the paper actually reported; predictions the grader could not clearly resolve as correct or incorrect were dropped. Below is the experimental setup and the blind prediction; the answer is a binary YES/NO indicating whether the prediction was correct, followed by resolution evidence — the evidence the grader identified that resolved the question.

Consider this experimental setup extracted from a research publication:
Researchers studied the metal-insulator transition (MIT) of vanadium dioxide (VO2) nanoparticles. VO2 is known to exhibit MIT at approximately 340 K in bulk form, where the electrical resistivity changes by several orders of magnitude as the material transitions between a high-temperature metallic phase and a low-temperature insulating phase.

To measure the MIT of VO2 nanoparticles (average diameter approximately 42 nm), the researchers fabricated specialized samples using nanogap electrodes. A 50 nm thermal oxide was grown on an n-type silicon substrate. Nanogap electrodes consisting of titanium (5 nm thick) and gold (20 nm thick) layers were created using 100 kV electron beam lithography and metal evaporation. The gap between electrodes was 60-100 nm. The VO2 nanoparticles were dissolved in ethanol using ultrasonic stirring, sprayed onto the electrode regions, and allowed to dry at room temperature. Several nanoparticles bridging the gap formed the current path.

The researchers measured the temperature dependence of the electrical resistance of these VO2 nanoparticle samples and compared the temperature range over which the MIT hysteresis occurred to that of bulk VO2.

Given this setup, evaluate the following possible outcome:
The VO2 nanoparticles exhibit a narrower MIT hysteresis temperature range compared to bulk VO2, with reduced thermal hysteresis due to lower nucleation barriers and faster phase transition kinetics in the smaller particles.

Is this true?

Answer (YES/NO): NO